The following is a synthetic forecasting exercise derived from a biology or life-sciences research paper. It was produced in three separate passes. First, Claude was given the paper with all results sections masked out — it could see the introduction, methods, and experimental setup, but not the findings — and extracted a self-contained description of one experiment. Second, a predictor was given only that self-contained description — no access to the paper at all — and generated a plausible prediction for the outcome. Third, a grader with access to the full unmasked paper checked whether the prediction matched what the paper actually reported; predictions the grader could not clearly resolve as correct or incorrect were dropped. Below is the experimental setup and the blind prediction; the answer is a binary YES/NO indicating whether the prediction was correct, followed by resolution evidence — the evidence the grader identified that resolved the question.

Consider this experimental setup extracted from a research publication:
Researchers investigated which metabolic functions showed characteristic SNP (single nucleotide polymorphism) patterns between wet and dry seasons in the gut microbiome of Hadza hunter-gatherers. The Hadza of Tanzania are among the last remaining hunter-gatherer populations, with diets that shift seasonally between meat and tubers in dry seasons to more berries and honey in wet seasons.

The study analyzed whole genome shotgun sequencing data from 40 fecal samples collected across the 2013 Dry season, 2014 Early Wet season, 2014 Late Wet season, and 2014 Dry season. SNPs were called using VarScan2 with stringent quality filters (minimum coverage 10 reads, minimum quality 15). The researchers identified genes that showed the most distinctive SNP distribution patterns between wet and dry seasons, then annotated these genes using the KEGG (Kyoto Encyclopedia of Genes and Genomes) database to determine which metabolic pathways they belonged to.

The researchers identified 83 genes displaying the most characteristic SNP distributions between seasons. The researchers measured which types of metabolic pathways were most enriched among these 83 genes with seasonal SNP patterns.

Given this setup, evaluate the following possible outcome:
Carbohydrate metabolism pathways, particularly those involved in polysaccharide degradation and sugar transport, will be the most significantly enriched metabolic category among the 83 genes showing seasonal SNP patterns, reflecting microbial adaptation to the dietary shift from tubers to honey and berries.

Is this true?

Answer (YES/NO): NO